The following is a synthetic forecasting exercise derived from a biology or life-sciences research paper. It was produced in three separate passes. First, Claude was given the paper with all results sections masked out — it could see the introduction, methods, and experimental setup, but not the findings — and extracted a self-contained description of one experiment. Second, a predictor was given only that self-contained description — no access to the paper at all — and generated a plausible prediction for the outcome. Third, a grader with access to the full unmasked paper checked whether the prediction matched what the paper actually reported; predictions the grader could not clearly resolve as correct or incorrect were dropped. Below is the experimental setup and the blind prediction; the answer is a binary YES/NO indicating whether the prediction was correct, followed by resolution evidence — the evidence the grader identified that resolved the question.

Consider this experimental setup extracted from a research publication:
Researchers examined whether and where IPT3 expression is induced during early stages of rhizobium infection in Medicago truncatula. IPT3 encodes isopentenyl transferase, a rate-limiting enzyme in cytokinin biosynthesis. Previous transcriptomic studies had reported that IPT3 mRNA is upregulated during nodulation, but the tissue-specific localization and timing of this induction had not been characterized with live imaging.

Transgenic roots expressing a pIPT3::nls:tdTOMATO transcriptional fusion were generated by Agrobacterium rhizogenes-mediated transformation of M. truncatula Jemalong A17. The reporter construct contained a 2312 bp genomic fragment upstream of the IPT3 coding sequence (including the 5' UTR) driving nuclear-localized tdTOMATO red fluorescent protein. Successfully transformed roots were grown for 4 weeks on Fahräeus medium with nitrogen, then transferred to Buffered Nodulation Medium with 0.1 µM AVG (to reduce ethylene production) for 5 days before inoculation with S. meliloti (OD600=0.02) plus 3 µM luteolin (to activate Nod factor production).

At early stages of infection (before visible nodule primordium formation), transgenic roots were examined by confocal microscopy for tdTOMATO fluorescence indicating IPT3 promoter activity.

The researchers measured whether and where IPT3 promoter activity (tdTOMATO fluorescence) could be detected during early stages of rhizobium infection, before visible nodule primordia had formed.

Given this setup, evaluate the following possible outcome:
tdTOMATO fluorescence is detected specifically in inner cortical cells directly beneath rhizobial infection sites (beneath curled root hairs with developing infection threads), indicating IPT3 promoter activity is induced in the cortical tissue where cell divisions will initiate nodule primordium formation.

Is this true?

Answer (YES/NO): NO